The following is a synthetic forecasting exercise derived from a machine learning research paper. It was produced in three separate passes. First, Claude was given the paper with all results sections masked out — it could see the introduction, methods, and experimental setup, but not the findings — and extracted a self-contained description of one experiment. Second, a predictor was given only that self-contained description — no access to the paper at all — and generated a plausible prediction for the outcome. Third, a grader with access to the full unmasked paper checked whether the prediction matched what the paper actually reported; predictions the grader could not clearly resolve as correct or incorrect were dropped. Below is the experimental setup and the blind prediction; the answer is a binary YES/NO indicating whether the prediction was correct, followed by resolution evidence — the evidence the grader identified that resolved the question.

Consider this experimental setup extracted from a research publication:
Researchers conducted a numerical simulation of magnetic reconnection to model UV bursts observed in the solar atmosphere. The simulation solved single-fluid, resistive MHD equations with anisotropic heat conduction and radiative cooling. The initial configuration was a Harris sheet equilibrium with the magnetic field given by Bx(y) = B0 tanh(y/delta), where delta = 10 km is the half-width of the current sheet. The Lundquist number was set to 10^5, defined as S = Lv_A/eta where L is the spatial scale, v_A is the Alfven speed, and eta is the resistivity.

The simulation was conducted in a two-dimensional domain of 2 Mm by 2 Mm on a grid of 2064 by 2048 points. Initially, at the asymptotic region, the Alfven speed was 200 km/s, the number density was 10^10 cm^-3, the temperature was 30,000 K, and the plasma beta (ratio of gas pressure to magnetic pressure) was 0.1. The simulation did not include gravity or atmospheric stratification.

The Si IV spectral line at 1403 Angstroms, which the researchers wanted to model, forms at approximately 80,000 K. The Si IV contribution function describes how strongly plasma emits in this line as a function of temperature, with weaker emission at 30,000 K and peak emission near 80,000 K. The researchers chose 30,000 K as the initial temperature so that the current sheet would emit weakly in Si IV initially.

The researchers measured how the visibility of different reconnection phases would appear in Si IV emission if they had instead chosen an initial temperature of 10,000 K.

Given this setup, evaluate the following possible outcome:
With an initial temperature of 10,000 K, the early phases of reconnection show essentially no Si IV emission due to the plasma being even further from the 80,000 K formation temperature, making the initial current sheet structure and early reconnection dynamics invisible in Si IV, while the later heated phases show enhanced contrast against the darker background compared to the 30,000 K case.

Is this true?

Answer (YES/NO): NO